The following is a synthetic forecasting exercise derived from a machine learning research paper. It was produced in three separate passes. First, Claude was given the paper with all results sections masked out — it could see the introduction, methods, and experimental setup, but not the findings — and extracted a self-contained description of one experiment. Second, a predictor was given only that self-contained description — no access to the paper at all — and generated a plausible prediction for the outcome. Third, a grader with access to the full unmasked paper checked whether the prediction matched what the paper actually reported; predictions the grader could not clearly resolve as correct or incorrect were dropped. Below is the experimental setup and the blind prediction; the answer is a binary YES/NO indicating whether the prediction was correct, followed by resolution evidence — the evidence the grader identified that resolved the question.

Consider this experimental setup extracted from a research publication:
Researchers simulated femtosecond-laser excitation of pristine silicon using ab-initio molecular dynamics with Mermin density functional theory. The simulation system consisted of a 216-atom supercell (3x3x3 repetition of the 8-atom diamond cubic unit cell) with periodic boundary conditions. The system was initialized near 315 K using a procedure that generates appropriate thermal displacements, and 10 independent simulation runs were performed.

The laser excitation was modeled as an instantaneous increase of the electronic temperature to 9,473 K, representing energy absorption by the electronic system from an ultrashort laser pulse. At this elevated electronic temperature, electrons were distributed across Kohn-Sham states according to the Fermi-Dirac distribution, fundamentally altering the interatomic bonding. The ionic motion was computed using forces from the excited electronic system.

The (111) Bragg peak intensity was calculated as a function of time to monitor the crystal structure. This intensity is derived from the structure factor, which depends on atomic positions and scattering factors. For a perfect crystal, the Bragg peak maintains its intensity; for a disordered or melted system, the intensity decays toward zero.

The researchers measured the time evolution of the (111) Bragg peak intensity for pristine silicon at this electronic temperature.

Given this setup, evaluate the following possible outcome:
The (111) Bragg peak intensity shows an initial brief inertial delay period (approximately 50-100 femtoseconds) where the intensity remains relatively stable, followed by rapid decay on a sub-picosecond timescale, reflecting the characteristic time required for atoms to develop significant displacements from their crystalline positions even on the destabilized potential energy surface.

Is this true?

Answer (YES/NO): NO